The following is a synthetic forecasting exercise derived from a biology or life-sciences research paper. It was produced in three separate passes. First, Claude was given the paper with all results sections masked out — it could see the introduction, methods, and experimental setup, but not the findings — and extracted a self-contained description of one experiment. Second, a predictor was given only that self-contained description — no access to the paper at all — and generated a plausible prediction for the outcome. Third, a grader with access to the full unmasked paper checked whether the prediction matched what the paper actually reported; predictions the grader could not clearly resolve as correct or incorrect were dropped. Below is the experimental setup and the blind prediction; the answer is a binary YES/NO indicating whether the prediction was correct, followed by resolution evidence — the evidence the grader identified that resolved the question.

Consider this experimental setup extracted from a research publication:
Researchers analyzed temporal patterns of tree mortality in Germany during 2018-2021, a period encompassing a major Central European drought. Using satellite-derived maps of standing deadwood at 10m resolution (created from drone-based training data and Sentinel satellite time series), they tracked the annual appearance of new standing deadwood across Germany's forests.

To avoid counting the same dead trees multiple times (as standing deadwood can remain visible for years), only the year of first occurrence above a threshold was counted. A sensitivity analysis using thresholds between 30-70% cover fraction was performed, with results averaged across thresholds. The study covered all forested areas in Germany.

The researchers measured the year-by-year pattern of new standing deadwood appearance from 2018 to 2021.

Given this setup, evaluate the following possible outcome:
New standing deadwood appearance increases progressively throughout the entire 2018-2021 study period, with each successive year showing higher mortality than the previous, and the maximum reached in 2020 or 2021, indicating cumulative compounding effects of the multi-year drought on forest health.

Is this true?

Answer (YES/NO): NO